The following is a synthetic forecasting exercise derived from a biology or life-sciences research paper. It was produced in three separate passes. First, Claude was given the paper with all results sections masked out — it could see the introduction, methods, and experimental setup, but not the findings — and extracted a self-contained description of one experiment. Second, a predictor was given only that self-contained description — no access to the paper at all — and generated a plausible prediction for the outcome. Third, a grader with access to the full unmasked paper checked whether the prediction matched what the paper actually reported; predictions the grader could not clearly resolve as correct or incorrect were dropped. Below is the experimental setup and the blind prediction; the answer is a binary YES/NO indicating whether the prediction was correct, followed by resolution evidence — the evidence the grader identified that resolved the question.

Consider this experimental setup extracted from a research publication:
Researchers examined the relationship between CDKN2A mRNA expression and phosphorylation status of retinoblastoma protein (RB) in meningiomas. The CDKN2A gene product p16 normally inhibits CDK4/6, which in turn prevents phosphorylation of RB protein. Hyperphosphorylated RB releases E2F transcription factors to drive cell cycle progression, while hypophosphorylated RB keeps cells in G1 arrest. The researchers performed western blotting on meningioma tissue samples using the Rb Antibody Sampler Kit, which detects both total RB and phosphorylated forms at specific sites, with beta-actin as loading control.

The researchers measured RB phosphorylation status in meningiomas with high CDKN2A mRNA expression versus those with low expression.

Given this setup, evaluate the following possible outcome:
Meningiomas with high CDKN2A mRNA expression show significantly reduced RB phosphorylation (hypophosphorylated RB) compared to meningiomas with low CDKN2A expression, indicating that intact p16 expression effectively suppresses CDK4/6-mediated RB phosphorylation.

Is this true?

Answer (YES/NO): NO